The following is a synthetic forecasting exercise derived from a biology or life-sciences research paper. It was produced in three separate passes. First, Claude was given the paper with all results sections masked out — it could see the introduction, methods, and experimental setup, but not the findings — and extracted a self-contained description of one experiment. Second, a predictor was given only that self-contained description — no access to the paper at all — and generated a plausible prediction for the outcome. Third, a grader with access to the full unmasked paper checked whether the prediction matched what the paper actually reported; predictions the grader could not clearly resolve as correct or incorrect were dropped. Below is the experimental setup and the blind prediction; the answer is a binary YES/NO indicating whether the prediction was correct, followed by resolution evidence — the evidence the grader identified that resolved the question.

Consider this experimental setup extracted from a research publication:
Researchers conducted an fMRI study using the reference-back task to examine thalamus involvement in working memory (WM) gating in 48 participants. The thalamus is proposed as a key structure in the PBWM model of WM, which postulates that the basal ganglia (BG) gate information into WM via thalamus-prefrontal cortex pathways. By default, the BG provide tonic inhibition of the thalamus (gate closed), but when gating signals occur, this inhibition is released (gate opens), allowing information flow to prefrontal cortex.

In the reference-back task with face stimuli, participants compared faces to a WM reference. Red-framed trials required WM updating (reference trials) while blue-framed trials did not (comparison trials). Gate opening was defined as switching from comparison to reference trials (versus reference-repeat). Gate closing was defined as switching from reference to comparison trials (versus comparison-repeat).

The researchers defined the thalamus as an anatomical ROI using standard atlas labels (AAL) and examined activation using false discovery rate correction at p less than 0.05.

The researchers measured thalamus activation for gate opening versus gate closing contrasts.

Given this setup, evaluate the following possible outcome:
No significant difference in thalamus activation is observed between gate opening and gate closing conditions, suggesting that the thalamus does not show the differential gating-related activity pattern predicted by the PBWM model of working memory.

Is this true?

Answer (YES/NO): NO